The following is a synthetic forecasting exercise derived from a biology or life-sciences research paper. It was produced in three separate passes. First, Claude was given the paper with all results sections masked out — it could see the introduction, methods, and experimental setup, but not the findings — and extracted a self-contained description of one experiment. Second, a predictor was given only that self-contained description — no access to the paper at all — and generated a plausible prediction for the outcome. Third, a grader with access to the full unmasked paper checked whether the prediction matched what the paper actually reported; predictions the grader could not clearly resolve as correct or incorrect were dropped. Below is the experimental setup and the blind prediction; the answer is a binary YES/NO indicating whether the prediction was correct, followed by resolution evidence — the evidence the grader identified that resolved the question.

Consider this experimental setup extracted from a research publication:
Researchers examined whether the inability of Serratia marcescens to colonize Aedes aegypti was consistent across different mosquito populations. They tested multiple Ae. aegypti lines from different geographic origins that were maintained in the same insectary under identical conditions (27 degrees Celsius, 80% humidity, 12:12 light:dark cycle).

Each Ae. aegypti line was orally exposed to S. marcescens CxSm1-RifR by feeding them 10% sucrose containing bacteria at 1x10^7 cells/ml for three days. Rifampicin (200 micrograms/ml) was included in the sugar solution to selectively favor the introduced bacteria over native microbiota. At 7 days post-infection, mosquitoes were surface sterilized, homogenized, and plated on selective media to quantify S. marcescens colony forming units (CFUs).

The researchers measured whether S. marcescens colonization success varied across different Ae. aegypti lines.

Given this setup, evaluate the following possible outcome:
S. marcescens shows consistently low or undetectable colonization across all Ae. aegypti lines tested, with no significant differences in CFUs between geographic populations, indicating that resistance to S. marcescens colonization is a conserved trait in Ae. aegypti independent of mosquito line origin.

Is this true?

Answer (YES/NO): NO